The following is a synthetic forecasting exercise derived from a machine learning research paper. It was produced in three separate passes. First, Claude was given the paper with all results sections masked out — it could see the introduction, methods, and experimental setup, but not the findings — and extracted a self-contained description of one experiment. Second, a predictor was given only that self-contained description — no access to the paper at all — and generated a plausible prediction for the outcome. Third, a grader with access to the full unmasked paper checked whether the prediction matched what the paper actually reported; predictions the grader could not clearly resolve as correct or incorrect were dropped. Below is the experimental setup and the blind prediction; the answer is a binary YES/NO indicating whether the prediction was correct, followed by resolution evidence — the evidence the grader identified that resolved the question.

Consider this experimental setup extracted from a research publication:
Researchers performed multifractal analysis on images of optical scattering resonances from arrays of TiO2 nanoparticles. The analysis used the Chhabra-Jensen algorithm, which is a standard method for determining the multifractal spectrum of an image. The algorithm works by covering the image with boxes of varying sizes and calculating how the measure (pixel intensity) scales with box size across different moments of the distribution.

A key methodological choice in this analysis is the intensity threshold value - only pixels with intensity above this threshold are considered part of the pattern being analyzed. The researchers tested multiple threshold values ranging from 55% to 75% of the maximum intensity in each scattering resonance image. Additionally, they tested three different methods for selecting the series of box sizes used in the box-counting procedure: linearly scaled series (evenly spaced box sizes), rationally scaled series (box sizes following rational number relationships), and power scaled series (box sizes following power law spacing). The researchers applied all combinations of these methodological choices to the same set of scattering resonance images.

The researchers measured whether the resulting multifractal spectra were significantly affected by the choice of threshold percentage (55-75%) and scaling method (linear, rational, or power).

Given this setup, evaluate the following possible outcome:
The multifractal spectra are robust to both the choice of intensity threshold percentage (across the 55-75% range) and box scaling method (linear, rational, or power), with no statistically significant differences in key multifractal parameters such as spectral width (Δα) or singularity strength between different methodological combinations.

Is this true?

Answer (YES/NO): YES